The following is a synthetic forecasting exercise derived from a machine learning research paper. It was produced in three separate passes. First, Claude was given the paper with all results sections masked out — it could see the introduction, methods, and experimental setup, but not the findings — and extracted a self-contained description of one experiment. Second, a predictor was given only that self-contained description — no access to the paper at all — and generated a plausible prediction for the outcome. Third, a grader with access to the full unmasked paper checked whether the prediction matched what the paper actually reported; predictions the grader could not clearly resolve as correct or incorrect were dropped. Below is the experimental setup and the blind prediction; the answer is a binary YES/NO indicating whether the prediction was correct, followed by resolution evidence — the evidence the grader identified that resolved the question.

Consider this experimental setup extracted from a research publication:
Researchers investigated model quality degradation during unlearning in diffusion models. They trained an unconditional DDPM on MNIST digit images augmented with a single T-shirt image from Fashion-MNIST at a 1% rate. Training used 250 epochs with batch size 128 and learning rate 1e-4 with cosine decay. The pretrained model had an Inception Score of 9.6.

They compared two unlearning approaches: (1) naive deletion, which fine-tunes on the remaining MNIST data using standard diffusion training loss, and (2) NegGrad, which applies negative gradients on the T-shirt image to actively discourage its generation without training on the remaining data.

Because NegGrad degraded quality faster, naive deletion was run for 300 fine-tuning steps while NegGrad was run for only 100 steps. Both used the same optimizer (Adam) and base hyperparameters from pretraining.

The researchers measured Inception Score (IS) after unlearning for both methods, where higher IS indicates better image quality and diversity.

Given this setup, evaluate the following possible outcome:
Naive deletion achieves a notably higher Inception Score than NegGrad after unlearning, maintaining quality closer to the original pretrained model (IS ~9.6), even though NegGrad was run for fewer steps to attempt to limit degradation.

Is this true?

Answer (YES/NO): YES